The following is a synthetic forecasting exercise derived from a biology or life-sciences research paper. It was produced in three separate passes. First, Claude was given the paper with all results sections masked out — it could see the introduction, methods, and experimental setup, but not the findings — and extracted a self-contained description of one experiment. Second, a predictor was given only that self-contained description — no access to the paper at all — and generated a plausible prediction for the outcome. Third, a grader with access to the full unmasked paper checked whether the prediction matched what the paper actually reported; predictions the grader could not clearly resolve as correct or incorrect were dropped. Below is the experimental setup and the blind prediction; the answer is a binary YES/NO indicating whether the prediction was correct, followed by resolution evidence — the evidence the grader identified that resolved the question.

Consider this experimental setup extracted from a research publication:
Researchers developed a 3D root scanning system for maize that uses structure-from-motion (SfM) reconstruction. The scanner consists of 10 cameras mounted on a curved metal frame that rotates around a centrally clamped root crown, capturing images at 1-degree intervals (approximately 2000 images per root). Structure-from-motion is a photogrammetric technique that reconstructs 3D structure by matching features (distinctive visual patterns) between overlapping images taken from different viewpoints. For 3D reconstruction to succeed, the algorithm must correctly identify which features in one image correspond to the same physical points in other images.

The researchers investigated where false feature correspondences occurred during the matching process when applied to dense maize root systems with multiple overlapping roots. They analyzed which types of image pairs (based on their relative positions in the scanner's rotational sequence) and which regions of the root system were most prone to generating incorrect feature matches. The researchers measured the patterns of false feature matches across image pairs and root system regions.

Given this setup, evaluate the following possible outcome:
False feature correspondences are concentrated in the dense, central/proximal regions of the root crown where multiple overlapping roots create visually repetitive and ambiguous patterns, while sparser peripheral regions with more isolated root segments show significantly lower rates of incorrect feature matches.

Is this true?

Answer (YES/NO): NO